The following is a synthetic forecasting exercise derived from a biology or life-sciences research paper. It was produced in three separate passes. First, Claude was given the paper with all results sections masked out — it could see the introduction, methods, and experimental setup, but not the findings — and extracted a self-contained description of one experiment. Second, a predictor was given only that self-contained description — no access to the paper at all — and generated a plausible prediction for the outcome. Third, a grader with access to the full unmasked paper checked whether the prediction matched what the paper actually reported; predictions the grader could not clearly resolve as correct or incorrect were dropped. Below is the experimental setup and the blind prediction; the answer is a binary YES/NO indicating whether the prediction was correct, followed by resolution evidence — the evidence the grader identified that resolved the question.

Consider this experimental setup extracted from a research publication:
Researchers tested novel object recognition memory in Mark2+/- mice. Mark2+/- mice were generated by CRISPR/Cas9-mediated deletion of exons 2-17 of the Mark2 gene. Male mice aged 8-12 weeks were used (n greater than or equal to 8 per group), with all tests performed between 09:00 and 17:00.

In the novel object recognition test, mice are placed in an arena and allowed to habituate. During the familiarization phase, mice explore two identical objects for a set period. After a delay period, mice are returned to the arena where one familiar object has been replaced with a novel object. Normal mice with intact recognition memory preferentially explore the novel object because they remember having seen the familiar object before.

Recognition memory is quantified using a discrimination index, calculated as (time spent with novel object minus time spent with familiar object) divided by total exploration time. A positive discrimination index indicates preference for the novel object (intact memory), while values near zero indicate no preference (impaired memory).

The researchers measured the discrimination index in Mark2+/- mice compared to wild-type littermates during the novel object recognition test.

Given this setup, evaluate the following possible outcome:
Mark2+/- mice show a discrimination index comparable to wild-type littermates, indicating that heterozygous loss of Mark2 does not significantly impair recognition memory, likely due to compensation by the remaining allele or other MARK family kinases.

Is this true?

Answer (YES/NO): YES